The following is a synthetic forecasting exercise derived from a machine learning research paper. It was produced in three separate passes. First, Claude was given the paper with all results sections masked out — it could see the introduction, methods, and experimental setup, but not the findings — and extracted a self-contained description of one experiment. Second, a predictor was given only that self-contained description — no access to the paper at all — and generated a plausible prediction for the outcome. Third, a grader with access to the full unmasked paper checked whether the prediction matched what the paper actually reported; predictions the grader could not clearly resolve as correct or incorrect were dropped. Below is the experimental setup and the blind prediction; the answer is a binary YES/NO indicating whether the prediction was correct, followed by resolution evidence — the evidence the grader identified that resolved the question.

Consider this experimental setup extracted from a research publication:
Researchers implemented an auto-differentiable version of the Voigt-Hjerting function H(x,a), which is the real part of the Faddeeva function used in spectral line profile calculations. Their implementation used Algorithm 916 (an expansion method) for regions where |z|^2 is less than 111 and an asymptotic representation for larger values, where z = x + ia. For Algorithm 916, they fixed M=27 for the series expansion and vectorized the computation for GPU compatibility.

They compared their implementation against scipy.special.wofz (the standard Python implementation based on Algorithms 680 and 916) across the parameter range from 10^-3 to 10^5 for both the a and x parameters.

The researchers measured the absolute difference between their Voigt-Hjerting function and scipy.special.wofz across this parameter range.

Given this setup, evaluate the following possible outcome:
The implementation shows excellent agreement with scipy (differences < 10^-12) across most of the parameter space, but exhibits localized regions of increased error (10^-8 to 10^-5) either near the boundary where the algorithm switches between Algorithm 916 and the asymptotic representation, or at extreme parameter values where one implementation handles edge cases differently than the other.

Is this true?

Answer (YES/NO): NO